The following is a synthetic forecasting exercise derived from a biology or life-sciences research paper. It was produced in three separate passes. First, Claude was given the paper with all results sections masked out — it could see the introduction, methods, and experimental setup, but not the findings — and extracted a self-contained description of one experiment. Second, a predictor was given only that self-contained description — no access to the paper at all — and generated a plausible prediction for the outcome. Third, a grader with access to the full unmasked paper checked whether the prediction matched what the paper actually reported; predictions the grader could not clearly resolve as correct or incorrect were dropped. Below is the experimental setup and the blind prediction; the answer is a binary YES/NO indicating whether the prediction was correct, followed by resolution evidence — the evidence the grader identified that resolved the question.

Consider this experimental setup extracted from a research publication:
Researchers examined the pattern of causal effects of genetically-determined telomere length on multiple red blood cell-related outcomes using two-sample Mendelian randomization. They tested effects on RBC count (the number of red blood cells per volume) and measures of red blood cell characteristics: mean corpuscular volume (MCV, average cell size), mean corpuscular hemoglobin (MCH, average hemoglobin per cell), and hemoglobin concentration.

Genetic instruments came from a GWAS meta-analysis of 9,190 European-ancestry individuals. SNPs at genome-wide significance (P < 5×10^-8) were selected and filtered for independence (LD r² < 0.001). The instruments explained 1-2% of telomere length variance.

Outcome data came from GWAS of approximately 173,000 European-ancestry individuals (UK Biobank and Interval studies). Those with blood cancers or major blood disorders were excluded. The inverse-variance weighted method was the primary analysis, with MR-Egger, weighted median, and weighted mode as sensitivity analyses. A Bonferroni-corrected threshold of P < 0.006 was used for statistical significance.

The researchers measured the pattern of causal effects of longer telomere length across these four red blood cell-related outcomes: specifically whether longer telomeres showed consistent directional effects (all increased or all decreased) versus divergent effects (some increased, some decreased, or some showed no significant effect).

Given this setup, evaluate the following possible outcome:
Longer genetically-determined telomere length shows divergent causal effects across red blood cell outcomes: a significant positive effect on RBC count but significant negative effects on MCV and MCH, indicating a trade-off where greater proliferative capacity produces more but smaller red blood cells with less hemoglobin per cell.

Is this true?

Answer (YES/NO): YES